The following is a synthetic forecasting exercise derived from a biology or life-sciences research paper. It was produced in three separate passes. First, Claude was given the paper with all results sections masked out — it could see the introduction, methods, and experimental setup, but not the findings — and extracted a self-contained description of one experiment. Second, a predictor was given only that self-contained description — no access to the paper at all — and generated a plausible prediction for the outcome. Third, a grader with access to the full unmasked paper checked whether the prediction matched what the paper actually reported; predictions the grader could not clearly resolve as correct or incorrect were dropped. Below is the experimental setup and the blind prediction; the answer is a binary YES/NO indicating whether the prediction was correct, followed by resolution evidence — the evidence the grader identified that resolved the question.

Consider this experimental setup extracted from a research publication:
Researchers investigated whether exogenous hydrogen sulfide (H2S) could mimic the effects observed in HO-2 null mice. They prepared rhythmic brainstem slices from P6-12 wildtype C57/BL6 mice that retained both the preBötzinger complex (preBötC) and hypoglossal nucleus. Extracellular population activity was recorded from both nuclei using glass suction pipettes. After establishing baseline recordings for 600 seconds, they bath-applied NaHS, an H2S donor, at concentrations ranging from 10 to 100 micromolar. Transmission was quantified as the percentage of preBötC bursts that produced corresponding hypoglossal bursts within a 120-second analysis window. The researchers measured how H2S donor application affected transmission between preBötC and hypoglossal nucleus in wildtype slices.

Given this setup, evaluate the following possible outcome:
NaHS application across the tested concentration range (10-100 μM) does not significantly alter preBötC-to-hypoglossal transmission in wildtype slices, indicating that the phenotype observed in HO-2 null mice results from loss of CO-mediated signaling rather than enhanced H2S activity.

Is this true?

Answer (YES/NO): NO